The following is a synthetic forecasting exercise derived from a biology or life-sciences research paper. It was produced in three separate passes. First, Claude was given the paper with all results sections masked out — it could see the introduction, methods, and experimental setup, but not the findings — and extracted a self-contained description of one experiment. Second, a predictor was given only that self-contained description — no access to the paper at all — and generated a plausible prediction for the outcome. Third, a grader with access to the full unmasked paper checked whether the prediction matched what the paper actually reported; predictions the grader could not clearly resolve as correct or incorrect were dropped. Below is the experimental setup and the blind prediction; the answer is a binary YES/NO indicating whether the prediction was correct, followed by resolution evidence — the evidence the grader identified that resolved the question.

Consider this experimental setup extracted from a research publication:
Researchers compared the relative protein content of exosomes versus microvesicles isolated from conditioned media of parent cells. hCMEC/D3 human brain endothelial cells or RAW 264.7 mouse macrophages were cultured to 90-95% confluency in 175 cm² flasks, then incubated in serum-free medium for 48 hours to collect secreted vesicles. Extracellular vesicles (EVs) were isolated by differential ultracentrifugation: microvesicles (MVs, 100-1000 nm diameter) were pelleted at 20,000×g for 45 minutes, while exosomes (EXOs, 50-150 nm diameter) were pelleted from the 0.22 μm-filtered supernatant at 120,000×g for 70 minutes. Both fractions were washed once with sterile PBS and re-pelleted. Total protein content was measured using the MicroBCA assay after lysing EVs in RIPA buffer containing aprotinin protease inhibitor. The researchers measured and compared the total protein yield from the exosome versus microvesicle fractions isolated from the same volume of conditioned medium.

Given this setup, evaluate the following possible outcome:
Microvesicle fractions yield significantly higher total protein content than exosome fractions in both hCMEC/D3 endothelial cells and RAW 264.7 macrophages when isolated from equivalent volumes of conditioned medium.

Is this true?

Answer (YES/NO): NO